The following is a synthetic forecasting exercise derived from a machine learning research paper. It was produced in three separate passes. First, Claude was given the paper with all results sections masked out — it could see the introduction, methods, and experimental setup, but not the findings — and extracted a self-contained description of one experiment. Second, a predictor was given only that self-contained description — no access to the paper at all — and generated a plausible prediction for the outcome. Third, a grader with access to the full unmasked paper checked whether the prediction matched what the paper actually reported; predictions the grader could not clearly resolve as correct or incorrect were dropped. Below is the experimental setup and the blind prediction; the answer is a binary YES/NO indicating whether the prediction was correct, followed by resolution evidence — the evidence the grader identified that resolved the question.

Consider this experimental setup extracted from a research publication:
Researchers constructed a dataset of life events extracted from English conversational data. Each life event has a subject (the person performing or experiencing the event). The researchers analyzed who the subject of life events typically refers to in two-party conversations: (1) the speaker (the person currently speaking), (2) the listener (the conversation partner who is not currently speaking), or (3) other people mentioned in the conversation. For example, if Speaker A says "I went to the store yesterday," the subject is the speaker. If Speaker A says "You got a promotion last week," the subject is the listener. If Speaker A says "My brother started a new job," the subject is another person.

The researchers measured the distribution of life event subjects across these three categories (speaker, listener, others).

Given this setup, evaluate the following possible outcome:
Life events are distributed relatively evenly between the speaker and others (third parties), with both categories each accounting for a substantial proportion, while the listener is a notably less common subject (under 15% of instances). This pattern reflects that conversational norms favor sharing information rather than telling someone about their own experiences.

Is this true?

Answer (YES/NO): NO